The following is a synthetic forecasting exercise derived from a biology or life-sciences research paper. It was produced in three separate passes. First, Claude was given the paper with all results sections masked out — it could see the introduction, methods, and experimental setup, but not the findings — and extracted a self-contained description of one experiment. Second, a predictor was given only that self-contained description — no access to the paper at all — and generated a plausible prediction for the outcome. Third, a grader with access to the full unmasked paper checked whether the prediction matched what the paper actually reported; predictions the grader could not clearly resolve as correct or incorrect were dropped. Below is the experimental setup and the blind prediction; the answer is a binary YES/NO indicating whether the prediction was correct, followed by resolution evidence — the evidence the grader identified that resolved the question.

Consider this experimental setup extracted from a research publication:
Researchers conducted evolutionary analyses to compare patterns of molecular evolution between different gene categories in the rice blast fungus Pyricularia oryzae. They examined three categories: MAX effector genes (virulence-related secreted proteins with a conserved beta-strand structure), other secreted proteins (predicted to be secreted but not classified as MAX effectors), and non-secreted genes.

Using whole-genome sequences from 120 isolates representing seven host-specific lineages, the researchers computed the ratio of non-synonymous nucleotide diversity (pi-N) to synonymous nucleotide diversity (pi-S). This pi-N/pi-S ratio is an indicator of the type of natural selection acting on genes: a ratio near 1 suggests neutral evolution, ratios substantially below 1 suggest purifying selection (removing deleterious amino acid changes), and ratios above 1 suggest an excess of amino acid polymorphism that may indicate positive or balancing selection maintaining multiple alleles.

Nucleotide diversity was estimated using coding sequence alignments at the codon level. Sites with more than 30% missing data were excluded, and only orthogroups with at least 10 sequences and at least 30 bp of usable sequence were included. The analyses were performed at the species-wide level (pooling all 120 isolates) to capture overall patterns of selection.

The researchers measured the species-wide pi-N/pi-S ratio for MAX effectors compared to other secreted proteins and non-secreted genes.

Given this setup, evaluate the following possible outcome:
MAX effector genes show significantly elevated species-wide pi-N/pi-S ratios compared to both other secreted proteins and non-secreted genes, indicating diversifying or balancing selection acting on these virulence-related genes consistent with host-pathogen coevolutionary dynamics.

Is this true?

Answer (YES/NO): YES